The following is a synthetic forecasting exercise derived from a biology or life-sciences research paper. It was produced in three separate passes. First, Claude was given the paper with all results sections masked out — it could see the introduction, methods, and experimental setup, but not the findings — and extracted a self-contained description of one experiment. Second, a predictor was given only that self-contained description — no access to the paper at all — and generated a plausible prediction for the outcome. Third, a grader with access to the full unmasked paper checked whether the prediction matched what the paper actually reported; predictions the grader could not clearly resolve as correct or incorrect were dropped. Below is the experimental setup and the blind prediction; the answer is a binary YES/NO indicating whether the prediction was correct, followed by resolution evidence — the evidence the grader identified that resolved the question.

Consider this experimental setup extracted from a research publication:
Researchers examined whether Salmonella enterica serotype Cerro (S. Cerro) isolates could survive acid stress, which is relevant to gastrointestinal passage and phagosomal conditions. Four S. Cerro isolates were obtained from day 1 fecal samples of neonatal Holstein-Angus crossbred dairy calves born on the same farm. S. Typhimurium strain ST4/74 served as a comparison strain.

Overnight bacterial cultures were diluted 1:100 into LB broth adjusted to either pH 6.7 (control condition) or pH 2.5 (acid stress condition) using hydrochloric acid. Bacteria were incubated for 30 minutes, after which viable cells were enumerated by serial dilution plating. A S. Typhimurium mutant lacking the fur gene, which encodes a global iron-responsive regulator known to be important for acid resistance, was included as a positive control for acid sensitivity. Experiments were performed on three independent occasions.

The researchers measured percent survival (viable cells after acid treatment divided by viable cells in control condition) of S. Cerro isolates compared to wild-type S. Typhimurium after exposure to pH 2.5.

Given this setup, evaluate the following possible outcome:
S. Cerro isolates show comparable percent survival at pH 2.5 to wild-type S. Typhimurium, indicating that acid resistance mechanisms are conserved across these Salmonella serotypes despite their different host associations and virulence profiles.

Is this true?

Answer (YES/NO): NO